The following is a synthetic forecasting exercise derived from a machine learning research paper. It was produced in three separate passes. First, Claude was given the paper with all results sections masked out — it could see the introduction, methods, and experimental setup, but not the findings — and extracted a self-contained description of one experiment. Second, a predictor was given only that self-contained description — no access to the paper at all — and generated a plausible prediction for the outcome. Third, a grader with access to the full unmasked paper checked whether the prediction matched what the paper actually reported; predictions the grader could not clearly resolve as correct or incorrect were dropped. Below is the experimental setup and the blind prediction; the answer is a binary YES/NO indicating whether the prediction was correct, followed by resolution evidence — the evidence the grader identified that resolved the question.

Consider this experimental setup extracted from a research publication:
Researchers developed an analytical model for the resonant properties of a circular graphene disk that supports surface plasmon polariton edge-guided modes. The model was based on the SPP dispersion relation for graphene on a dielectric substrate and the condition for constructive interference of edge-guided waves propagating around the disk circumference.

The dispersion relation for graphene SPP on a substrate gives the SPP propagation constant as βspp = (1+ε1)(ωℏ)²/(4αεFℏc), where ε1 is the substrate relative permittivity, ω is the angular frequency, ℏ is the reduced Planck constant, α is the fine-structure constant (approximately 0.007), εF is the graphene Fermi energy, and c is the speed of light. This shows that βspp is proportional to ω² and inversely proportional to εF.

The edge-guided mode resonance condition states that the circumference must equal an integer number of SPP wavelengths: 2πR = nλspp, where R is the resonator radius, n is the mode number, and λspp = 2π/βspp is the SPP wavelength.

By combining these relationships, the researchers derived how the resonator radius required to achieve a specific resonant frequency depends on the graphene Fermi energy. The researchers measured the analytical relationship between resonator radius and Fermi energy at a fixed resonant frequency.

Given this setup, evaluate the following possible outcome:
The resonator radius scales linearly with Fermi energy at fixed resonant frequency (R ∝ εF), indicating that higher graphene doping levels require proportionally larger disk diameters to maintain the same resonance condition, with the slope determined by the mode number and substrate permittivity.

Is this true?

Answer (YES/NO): YES